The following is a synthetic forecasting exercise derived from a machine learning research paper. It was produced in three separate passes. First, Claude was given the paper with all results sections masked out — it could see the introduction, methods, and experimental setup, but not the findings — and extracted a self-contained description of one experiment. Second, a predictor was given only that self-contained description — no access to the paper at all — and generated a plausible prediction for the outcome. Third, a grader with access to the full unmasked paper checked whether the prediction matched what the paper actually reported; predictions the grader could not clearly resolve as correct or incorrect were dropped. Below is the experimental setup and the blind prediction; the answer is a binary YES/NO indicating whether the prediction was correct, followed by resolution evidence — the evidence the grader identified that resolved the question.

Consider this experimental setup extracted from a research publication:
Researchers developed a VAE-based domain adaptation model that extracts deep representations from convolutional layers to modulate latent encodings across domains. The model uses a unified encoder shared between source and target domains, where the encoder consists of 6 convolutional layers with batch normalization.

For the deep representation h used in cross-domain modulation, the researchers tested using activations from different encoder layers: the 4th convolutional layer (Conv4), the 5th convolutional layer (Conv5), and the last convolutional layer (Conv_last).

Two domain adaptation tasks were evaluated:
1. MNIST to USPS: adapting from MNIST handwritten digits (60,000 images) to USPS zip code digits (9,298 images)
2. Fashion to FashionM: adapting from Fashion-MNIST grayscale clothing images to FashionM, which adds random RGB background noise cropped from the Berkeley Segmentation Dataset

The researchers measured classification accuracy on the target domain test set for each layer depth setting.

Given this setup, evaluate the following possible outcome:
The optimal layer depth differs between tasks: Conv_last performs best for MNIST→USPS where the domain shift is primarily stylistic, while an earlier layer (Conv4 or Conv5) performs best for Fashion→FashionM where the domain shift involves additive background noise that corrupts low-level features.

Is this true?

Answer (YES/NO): NO